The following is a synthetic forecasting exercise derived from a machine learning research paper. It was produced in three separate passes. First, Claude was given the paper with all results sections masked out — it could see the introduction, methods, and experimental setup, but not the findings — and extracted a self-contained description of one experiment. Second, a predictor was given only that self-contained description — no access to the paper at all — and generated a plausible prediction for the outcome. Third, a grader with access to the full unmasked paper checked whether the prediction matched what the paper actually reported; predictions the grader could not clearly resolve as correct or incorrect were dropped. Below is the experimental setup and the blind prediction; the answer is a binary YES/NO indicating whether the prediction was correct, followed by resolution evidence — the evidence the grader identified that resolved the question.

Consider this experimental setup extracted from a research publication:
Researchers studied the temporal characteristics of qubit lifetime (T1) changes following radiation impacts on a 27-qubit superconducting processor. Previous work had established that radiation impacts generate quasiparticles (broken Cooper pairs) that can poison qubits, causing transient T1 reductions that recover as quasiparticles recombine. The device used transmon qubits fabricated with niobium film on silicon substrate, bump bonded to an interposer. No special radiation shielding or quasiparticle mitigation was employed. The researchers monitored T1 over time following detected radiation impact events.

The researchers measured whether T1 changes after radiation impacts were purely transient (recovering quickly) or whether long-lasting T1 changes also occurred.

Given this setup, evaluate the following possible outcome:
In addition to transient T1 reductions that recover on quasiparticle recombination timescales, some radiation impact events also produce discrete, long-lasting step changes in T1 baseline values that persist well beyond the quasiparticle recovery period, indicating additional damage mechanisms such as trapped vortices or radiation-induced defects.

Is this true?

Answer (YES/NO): NO